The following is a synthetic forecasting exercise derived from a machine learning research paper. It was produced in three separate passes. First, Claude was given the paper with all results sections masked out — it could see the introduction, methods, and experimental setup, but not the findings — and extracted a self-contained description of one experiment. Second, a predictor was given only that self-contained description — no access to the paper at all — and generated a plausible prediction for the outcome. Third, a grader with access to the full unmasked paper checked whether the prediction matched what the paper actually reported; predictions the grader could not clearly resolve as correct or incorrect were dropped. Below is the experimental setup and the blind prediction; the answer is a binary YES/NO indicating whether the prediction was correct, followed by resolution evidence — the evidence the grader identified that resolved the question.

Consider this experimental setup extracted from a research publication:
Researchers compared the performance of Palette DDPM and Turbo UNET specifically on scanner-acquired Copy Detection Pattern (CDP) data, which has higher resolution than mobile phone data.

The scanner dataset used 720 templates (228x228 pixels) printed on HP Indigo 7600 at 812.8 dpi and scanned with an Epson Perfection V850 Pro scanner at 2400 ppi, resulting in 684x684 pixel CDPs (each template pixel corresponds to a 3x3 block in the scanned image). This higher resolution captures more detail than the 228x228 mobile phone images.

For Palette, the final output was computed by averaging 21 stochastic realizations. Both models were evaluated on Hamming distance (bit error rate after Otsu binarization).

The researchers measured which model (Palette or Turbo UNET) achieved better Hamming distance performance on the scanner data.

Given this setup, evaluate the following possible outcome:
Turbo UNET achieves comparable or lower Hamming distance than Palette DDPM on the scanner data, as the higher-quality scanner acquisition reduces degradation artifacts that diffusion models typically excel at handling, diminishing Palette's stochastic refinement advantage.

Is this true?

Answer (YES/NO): NO